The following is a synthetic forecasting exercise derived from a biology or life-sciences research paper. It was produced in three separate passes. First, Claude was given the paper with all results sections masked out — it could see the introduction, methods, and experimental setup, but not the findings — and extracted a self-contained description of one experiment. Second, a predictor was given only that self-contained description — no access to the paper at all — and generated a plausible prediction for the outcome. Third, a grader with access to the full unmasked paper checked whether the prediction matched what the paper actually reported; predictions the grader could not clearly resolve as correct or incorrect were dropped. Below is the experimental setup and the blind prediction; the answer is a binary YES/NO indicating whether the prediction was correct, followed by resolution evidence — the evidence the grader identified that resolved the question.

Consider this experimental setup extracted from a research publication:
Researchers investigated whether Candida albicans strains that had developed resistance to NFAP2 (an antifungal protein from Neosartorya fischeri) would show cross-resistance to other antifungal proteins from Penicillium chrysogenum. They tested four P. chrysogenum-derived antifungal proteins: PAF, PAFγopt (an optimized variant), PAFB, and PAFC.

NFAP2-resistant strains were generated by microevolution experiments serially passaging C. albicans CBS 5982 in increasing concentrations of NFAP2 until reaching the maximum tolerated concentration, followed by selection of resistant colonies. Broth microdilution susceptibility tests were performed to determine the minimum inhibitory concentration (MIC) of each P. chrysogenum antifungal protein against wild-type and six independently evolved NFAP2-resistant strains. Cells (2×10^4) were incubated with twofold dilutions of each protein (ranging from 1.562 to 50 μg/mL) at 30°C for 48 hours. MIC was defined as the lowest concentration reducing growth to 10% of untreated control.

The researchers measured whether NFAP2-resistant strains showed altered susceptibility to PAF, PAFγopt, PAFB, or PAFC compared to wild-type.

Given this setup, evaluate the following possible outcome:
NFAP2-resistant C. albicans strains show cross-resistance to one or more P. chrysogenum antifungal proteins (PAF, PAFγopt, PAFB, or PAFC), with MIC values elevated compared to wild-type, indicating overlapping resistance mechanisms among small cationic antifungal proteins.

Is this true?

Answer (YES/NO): NO